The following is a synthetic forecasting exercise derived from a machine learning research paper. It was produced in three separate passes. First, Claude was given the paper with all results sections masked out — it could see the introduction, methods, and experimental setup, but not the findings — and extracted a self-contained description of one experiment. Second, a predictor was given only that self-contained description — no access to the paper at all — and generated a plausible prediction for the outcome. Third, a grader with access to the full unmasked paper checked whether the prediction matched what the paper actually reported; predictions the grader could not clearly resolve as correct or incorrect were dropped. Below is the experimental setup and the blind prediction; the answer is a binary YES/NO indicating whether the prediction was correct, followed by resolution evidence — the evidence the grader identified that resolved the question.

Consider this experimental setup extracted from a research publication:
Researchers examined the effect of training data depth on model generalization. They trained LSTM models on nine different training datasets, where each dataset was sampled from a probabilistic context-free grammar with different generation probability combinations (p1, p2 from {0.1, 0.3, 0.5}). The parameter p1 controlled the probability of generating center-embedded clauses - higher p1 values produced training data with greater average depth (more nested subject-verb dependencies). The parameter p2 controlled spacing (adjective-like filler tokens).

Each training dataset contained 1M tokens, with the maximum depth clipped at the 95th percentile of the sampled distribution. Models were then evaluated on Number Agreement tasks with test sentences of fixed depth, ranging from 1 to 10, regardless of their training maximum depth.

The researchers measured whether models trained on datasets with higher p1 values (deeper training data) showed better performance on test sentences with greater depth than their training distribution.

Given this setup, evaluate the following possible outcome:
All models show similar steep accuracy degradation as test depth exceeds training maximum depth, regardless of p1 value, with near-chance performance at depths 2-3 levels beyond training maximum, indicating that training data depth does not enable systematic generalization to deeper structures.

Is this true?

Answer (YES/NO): NO